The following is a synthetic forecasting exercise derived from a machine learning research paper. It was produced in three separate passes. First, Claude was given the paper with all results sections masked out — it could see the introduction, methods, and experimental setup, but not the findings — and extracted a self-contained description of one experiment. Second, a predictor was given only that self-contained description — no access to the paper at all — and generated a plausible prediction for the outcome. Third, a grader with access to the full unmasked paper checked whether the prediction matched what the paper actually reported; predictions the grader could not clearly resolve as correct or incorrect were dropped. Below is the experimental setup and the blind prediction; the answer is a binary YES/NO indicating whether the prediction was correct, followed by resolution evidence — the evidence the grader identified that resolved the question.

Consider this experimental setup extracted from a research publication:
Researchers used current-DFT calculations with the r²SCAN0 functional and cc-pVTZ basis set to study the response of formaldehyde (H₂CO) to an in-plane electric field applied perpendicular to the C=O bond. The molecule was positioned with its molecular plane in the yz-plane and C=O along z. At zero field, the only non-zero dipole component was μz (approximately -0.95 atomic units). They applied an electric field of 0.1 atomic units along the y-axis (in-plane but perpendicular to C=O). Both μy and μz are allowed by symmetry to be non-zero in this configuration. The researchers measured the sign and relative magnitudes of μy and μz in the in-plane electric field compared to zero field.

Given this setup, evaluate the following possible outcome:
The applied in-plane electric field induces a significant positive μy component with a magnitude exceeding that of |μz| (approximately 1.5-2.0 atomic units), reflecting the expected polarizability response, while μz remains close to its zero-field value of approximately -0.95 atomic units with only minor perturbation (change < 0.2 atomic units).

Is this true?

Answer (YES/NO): NO